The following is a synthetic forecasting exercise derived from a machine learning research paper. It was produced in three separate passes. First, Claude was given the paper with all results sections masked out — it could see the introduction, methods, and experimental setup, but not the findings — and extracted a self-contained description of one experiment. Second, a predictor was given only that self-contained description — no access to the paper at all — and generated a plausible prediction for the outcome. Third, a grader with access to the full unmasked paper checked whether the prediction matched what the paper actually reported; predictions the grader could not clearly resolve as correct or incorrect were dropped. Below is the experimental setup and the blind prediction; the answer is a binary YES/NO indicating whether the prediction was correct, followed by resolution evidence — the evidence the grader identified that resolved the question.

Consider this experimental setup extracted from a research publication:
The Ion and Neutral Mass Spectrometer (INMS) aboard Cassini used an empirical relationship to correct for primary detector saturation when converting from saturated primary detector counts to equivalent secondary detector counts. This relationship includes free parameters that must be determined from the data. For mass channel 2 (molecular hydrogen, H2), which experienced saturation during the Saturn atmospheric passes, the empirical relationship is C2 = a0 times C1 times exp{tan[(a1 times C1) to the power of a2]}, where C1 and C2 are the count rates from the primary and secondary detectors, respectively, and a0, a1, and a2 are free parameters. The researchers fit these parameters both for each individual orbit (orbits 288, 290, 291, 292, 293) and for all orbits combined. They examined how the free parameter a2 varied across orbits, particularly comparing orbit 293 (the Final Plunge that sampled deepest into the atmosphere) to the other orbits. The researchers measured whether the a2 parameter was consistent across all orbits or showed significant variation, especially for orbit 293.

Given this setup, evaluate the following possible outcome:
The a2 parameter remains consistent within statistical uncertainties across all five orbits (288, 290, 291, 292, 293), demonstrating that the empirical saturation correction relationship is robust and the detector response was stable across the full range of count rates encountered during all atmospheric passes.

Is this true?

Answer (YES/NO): NO